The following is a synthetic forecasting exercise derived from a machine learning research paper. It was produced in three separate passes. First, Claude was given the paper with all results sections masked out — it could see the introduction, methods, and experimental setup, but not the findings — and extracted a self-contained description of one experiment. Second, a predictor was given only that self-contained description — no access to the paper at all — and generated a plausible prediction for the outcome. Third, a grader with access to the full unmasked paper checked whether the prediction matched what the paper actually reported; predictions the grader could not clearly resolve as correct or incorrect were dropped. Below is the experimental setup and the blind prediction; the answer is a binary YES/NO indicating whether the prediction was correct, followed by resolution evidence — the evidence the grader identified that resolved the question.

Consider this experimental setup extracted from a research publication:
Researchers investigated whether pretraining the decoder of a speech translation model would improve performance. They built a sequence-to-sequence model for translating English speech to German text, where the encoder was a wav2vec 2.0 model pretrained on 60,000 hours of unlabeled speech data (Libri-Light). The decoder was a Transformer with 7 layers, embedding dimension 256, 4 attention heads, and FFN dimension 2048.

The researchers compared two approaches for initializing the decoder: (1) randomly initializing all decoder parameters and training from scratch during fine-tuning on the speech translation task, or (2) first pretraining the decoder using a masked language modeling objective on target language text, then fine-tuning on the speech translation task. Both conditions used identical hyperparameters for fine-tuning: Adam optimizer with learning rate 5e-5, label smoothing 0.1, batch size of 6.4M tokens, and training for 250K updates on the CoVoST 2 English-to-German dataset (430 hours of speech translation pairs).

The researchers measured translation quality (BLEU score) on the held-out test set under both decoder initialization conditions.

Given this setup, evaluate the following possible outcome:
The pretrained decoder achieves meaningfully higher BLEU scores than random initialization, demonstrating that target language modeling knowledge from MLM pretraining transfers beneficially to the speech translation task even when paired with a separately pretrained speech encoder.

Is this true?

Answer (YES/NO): NO